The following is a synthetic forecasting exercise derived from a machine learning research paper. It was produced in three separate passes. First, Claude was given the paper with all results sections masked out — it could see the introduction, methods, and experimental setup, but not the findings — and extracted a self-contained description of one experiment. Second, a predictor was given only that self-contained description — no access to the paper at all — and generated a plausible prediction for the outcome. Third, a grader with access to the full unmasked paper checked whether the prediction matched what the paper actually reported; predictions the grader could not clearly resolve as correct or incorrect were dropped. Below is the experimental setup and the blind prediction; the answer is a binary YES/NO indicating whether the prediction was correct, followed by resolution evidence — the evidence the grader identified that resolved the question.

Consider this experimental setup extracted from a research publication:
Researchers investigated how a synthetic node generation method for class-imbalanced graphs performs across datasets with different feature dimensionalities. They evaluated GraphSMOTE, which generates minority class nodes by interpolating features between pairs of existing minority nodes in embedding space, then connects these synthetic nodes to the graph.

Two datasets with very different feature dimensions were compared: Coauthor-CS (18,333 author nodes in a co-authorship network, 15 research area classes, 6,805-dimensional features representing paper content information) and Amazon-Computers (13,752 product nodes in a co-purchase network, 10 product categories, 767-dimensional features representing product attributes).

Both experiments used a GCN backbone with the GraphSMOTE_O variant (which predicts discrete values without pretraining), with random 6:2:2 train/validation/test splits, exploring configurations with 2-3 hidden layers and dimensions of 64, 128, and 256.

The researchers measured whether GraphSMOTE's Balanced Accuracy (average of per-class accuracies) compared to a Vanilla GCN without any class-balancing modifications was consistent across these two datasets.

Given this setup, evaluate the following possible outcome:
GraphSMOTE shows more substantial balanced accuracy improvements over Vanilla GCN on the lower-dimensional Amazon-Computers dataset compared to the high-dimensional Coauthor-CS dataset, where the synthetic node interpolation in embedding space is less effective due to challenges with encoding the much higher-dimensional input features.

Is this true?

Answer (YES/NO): YES